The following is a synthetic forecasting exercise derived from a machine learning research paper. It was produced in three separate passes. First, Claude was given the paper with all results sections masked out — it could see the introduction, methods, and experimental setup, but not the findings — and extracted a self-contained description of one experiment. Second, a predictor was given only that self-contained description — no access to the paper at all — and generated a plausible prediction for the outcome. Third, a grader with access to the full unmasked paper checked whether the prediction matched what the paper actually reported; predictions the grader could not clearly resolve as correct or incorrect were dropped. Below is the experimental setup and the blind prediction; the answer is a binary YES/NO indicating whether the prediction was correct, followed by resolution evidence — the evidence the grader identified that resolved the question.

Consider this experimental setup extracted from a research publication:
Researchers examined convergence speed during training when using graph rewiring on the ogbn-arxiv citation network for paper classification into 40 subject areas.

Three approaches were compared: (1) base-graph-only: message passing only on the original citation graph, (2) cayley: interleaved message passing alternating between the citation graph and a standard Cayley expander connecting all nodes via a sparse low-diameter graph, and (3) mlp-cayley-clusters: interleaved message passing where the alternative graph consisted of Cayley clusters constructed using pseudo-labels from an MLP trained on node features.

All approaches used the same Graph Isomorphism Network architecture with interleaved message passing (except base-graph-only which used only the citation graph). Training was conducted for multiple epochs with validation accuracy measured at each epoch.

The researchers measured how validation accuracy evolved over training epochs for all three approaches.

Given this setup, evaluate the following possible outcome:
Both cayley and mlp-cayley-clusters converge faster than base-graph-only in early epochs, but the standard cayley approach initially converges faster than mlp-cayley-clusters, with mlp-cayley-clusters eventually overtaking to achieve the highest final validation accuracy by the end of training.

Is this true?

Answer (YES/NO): NO